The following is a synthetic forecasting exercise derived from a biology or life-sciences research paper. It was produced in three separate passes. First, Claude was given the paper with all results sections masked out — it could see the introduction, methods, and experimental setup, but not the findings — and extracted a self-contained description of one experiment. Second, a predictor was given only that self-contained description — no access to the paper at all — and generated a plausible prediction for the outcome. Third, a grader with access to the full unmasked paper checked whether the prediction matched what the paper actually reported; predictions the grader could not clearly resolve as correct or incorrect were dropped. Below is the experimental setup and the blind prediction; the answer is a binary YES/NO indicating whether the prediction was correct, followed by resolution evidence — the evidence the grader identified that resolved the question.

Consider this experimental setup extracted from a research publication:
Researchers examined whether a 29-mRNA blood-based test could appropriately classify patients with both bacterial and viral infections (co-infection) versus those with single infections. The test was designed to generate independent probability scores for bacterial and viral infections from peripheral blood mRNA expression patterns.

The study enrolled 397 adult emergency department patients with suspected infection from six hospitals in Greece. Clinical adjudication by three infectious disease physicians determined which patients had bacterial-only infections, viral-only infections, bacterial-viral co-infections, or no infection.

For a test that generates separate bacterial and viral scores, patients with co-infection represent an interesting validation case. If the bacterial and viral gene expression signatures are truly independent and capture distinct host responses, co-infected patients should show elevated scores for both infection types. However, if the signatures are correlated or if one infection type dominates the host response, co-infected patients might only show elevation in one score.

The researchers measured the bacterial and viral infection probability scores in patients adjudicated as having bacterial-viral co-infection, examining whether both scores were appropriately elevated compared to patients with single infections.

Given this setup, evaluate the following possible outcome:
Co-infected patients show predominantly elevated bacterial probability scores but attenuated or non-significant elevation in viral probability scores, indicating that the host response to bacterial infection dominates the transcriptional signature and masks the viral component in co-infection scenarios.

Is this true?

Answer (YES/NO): YES